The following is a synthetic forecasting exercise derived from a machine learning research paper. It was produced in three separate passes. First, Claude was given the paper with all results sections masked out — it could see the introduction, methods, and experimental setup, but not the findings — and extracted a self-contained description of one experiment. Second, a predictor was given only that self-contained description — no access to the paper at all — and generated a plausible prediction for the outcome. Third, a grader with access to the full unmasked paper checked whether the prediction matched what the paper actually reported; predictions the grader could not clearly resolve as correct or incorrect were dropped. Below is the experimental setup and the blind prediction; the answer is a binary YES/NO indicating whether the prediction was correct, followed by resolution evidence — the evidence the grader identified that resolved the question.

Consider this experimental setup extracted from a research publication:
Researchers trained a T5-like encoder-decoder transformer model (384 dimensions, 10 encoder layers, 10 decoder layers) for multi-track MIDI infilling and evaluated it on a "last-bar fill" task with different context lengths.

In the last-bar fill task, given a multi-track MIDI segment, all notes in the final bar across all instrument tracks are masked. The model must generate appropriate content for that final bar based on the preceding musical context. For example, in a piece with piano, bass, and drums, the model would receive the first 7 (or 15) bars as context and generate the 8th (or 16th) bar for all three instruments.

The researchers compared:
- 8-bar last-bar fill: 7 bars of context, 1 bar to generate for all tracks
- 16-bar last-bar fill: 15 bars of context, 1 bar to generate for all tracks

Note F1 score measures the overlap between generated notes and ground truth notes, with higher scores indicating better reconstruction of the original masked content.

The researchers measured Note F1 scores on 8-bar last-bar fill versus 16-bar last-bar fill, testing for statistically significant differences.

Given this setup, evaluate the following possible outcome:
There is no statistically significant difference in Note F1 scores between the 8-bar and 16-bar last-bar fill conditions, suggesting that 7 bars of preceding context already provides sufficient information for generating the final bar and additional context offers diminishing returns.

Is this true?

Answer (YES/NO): NO